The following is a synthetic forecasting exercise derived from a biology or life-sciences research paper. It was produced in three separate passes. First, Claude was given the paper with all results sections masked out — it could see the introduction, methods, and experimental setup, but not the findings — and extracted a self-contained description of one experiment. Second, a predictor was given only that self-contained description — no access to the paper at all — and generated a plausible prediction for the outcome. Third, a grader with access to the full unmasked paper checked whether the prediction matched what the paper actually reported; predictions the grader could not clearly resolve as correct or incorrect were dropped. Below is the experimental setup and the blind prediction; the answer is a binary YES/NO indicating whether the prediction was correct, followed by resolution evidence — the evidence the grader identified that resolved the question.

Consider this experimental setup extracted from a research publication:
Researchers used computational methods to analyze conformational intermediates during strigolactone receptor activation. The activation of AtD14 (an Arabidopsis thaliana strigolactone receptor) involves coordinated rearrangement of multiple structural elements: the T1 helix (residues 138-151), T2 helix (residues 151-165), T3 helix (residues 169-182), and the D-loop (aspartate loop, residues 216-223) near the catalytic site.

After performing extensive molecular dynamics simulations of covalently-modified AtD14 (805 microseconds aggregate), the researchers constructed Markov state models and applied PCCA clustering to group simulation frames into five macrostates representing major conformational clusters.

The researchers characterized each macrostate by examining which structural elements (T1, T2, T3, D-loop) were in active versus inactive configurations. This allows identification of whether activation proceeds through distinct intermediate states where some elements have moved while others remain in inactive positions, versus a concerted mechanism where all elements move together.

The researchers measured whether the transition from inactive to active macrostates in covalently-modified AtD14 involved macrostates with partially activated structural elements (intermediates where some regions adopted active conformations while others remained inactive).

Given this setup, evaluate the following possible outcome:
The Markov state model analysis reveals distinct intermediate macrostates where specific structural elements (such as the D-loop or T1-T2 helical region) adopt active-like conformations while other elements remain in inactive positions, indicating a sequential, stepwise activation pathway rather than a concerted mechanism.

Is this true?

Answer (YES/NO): YES